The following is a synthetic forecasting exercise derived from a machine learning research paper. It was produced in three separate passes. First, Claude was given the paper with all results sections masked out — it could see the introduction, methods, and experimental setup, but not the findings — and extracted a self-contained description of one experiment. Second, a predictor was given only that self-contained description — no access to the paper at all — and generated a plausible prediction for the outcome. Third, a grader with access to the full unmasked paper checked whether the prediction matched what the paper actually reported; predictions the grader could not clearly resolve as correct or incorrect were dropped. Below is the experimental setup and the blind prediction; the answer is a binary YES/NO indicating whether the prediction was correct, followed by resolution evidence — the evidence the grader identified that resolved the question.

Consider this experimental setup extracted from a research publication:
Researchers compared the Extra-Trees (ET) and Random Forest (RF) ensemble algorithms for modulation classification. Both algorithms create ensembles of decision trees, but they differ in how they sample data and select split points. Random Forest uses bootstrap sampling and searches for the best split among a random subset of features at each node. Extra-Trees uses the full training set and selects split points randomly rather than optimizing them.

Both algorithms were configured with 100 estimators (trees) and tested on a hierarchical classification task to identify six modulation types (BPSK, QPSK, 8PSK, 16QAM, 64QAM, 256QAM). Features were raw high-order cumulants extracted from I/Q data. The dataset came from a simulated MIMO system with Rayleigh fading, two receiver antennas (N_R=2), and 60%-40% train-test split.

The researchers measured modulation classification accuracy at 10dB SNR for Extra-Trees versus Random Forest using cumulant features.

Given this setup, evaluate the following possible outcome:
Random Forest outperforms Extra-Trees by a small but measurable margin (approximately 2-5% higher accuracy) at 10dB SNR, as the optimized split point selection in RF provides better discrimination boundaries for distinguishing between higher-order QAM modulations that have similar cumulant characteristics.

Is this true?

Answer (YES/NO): NO